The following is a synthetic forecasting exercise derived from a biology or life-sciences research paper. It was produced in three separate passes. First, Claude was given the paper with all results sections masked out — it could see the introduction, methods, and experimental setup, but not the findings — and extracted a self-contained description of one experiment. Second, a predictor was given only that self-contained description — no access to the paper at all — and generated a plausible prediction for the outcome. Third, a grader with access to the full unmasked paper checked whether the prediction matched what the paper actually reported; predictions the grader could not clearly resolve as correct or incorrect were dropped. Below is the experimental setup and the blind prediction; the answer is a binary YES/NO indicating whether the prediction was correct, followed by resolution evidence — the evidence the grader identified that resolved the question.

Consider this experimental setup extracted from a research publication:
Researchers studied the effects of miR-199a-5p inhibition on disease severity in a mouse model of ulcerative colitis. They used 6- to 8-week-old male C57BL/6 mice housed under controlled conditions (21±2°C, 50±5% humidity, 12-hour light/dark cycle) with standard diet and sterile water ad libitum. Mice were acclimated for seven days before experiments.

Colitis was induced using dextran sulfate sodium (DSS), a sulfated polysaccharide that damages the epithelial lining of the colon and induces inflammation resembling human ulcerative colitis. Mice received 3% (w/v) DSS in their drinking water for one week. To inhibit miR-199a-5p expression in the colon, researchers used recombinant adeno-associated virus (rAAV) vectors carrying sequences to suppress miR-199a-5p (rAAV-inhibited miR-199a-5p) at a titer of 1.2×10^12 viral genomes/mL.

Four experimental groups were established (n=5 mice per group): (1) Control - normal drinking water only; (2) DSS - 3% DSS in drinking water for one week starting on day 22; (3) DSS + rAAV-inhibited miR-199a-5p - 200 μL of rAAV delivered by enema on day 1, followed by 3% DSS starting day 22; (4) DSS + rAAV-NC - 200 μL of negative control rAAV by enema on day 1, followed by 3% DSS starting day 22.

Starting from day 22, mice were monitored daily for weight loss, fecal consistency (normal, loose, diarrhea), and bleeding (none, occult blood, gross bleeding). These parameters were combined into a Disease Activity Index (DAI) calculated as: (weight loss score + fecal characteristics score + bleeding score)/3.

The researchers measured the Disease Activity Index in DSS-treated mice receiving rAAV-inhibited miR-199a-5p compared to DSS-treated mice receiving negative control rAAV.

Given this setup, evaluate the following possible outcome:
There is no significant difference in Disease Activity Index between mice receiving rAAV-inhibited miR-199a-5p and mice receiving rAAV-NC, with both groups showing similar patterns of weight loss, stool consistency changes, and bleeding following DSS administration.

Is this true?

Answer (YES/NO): NO